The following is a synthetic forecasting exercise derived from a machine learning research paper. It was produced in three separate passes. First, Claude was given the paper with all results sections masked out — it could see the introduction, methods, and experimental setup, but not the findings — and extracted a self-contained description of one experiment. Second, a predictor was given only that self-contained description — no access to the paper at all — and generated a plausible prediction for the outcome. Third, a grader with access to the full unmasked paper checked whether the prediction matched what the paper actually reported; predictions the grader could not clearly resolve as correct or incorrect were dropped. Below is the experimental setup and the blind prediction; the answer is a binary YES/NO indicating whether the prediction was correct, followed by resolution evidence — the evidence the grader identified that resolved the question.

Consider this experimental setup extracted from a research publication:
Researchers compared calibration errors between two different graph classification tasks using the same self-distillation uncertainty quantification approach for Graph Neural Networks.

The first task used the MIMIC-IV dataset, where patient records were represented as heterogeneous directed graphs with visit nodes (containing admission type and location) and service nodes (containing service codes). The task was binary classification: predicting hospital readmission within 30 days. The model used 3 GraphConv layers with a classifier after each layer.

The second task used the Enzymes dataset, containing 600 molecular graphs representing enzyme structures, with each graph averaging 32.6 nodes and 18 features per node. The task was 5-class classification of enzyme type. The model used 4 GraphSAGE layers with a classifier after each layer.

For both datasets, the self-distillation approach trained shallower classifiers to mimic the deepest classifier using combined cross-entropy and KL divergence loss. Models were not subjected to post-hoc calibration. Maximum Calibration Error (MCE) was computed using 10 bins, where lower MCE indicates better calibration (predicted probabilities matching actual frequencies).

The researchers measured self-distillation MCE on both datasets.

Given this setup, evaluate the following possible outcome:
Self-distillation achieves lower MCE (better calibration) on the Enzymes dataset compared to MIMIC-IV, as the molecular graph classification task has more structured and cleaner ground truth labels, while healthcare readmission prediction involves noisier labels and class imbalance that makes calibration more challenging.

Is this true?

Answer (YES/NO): NO